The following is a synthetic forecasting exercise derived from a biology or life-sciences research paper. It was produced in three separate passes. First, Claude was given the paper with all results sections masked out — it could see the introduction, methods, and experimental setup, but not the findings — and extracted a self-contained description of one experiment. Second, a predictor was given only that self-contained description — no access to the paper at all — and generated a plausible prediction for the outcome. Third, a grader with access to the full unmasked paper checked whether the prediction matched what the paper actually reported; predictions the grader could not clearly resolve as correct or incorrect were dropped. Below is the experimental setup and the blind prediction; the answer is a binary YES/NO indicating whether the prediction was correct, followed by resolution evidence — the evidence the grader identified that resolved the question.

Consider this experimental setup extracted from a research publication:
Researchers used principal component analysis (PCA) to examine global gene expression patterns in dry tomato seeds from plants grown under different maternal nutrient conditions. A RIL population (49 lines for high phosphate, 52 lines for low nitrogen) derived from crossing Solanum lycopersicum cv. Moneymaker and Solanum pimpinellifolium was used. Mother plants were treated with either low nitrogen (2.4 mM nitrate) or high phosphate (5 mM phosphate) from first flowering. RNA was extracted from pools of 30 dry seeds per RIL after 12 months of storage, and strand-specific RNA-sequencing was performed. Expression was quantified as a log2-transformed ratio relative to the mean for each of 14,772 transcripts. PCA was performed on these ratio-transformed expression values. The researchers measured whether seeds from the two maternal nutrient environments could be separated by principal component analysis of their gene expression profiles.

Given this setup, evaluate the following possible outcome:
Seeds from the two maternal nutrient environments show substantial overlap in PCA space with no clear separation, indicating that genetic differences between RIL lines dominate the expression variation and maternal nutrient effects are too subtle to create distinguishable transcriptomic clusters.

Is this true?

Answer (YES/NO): NO